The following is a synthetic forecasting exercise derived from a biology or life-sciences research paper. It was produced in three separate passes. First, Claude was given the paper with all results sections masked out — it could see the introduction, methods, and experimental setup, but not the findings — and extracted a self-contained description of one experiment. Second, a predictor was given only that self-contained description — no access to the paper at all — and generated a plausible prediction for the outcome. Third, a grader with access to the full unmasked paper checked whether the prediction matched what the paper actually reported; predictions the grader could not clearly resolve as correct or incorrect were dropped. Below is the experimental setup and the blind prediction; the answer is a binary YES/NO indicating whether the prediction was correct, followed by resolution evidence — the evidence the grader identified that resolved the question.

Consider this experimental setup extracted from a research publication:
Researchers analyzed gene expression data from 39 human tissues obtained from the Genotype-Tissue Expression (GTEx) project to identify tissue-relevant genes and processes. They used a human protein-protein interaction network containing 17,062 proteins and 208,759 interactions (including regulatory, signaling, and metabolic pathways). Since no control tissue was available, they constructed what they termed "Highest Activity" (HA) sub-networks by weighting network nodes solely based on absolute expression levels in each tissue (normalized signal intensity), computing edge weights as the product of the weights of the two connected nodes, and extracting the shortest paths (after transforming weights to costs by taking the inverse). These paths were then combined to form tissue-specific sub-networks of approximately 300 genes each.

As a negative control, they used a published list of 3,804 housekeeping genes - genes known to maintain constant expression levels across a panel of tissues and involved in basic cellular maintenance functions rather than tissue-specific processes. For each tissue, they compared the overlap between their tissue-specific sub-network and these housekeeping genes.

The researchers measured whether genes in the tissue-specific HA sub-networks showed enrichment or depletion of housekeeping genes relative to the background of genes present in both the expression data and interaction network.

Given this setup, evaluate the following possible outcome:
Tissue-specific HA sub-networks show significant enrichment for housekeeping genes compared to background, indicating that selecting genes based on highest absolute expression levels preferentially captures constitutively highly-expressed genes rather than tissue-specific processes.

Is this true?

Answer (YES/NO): NO